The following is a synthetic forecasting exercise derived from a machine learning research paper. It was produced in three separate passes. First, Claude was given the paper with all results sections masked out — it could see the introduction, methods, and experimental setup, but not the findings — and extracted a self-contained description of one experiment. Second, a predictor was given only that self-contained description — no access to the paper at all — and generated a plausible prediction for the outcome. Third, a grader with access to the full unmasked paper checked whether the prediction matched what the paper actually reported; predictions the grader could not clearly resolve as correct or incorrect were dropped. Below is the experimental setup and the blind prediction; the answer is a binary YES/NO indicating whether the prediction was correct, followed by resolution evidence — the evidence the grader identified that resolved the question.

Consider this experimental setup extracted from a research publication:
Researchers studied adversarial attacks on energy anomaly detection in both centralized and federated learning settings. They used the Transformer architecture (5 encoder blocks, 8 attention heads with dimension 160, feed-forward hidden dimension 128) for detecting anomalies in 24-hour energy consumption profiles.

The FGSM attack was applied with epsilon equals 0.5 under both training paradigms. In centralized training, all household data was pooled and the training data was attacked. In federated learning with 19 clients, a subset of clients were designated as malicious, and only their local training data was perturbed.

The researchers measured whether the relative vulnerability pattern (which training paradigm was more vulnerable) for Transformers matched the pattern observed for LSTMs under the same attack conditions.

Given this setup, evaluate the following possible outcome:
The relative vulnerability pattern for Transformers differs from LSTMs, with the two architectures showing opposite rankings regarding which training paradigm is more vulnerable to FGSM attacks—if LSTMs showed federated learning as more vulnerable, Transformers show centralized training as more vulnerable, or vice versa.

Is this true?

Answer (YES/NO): NO